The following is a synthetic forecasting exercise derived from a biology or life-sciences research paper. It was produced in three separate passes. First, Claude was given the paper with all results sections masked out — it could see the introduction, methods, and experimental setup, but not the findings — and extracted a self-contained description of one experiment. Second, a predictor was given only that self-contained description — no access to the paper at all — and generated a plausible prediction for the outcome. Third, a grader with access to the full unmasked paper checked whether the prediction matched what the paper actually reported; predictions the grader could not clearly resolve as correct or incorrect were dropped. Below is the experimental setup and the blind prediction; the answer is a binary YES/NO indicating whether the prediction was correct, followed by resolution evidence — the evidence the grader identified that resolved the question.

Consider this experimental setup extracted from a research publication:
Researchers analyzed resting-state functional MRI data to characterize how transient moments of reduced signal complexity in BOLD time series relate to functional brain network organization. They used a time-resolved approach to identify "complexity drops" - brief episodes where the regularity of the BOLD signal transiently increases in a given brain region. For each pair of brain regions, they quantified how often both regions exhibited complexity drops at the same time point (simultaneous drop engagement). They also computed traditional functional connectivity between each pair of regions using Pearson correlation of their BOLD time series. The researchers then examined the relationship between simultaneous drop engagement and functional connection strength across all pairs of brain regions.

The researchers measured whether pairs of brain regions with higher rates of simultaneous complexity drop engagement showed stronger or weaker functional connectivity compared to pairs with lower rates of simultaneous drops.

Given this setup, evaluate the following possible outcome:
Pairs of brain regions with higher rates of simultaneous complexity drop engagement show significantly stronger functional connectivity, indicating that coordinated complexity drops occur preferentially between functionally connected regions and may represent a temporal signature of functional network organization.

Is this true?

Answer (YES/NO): YES